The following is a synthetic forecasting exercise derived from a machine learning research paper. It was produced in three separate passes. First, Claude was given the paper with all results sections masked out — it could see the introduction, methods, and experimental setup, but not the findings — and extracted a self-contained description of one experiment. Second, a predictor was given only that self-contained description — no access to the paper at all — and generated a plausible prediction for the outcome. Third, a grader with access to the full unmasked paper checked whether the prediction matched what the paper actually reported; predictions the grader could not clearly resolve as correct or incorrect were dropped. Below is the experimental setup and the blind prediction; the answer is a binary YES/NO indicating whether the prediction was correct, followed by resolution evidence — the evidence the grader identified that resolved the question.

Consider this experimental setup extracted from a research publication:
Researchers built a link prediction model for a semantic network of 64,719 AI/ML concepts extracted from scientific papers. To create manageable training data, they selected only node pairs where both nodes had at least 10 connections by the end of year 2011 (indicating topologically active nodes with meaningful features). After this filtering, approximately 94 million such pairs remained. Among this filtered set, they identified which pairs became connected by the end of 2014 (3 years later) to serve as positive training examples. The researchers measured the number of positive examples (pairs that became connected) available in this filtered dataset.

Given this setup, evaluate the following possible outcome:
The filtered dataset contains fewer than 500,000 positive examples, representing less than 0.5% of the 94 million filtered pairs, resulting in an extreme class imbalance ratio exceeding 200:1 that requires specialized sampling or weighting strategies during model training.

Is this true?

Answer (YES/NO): NO